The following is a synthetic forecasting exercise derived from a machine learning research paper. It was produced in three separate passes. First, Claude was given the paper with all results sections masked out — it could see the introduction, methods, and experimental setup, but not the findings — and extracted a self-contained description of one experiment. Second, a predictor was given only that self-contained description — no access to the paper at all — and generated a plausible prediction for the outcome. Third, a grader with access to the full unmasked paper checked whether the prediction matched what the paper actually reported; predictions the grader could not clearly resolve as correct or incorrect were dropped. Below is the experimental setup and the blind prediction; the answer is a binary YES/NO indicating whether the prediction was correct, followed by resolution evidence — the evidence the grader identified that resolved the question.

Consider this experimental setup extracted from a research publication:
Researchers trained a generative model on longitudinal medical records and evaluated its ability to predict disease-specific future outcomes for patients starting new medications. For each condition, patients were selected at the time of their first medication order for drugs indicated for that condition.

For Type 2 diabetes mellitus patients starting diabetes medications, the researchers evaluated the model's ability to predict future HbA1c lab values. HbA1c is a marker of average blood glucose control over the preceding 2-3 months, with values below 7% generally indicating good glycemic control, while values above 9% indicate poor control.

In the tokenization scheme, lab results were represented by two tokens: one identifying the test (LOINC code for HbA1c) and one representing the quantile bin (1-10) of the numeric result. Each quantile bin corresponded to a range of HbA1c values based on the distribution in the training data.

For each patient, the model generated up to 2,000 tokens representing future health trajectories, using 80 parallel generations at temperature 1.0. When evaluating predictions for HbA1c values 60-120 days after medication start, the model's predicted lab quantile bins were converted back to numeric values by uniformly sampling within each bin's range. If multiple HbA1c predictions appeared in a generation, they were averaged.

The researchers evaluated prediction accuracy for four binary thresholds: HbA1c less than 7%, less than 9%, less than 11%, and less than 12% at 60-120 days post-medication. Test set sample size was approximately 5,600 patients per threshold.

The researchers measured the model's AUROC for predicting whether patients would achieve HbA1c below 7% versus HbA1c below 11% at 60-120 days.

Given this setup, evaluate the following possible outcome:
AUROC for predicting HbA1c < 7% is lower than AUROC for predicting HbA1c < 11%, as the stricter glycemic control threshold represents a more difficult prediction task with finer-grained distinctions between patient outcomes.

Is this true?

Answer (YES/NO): NO